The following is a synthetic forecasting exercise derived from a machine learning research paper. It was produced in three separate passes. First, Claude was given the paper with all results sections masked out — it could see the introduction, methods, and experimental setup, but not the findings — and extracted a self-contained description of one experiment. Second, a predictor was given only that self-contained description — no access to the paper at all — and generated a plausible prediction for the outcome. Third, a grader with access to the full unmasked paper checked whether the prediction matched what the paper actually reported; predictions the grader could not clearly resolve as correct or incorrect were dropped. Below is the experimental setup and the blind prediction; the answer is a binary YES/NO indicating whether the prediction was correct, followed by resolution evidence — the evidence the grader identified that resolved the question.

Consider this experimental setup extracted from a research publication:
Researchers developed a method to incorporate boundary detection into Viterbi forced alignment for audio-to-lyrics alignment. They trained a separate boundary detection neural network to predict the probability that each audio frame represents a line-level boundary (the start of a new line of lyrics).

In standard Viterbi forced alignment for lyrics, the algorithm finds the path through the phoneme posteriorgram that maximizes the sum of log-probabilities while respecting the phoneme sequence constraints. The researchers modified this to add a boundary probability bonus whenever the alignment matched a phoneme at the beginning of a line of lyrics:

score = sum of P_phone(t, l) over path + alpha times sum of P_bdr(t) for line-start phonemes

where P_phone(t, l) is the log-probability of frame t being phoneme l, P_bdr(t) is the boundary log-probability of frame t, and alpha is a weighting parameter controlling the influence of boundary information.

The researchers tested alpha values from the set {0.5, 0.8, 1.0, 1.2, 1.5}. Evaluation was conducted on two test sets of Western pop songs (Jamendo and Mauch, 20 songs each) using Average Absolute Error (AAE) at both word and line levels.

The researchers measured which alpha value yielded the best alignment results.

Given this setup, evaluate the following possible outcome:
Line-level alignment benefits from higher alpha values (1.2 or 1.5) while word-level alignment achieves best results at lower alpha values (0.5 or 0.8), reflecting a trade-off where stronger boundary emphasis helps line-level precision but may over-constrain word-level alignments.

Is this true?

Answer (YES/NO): NO